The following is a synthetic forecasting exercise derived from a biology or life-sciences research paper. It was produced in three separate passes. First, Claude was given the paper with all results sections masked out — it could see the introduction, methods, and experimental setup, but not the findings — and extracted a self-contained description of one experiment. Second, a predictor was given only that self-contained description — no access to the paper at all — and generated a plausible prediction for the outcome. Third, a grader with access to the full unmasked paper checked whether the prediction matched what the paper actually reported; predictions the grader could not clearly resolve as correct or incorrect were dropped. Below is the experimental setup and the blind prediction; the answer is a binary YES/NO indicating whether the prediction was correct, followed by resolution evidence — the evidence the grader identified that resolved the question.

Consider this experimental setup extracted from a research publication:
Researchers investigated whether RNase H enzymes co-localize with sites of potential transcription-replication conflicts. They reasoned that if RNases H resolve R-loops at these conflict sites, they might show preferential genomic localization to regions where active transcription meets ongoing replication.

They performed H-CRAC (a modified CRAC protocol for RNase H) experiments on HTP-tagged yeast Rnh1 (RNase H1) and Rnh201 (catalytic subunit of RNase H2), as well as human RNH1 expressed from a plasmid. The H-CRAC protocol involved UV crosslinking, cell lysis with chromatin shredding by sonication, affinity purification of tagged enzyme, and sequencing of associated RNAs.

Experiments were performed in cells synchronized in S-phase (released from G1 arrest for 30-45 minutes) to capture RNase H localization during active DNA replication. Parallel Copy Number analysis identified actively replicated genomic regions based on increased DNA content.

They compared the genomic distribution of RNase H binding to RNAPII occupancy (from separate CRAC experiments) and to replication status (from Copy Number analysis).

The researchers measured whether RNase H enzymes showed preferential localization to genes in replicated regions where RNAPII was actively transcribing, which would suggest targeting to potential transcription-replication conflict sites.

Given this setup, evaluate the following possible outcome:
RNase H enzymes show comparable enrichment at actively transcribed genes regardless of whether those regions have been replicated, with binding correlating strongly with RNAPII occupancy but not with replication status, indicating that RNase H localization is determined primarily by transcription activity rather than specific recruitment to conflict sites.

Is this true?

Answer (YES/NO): NO